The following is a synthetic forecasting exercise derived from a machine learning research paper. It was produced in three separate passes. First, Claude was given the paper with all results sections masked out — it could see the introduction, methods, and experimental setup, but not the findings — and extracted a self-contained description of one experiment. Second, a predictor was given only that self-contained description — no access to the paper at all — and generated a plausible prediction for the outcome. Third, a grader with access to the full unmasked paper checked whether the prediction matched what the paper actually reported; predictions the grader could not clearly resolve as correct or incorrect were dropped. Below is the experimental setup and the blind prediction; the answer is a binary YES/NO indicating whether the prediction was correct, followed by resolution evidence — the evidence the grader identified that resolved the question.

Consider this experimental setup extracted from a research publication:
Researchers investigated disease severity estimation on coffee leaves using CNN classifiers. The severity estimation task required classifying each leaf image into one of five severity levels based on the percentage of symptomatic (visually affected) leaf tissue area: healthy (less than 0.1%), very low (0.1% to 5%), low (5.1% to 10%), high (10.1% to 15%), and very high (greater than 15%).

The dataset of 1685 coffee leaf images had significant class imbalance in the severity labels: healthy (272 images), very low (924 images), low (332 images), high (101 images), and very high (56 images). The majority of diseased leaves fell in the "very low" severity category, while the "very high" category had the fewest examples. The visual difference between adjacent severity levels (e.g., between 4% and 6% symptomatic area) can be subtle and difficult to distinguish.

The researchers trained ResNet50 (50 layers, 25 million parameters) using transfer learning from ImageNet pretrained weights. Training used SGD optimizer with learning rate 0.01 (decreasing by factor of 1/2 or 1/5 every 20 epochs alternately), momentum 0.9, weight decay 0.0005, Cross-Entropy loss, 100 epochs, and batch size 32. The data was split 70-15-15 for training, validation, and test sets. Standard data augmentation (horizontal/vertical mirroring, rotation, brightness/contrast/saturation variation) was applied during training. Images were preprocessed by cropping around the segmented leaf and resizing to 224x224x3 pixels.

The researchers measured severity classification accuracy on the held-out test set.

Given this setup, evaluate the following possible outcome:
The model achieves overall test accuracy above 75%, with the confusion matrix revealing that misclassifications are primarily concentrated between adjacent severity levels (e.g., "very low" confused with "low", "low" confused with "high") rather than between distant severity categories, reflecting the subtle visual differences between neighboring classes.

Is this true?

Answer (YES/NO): YES